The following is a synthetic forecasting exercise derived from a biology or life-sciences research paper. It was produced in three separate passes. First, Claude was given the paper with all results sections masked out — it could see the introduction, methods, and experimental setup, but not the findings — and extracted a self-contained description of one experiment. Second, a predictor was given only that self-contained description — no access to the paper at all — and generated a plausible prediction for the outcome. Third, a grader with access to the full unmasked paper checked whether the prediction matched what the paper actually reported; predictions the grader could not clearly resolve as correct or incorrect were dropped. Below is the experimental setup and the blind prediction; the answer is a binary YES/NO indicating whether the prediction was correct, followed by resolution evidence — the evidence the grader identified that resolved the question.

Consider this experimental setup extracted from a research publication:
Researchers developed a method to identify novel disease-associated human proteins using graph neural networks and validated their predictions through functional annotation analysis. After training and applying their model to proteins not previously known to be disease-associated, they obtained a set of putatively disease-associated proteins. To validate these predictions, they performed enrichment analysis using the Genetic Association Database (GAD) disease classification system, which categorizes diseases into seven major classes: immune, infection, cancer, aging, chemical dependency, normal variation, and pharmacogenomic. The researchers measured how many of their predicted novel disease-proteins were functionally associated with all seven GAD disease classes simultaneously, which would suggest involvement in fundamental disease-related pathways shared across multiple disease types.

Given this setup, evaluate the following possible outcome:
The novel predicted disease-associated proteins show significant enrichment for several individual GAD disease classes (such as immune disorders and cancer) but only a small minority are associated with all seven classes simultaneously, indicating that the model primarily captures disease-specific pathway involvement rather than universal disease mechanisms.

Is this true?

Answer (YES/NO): YES